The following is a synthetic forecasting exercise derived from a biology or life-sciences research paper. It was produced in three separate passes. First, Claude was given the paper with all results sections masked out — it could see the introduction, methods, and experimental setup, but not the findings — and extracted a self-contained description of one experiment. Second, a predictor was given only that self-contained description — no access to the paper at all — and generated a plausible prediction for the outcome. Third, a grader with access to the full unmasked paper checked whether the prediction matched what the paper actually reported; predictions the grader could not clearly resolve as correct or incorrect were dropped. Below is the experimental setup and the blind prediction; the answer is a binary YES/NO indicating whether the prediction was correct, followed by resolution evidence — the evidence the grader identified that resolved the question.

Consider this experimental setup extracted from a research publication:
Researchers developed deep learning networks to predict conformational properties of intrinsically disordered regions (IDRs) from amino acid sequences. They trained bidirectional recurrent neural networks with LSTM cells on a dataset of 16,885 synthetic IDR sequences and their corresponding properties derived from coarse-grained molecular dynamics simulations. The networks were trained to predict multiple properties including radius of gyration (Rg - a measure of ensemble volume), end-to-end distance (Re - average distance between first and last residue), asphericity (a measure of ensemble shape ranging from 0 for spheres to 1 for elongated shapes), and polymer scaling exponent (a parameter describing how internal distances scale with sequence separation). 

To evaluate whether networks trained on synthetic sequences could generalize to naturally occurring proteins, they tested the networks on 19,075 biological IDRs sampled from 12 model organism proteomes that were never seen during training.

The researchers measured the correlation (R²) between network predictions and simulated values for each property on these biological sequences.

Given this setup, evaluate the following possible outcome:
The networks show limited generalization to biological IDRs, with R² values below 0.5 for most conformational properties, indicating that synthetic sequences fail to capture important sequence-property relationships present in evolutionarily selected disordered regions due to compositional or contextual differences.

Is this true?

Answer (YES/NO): NO